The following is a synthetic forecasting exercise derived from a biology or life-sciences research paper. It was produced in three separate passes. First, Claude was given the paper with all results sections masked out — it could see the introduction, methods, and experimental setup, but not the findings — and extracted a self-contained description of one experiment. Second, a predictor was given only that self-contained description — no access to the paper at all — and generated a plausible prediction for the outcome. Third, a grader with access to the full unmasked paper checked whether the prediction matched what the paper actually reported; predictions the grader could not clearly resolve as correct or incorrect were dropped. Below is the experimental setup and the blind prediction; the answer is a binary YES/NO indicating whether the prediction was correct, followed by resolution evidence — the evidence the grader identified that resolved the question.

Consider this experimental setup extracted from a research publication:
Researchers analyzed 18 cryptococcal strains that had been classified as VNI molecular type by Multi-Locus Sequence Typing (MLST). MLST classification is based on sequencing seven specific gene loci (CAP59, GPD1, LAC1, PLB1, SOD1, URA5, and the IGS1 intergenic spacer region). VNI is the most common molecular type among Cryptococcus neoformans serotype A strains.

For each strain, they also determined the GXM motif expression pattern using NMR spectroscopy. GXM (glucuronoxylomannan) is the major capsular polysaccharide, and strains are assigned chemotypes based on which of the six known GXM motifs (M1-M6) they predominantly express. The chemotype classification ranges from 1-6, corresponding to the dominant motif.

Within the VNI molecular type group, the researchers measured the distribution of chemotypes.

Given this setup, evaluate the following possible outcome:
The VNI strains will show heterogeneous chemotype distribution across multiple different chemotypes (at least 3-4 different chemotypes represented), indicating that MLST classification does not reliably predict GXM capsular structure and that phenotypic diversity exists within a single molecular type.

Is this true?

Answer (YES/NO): YES